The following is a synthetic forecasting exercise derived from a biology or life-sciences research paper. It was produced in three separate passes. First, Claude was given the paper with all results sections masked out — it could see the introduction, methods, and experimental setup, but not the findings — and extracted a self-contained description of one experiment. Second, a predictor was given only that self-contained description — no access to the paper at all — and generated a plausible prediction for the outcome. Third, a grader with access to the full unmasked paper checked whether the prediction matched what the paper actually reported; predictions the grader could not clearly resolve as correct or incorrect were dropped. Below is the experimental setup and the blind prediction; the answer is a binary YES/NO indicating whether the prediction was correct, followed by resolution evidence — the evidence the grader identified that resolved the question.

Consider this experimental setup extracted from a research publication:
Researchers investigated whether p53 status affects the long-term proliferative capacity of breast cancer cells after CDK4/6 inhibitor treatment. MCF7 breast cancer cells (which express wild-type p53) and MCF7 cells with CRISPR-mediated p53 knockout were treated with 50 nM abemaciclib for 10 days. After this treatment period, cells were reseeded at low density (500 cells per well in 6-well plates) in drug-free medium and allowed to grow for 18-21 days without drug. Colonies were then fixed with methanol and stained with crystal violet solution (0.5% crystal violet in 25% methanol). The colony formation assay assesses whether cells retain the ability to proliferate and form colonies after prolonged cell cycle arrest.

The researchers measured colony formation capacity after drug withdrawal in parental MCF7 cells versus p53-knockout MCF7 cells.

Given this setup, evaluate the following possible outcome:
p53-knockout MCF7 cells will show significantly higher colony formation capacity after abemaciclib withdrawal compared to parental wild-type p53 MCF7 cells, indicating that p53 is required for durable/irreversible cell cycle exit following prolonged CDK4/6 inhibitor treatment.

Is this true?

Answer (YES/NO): YES